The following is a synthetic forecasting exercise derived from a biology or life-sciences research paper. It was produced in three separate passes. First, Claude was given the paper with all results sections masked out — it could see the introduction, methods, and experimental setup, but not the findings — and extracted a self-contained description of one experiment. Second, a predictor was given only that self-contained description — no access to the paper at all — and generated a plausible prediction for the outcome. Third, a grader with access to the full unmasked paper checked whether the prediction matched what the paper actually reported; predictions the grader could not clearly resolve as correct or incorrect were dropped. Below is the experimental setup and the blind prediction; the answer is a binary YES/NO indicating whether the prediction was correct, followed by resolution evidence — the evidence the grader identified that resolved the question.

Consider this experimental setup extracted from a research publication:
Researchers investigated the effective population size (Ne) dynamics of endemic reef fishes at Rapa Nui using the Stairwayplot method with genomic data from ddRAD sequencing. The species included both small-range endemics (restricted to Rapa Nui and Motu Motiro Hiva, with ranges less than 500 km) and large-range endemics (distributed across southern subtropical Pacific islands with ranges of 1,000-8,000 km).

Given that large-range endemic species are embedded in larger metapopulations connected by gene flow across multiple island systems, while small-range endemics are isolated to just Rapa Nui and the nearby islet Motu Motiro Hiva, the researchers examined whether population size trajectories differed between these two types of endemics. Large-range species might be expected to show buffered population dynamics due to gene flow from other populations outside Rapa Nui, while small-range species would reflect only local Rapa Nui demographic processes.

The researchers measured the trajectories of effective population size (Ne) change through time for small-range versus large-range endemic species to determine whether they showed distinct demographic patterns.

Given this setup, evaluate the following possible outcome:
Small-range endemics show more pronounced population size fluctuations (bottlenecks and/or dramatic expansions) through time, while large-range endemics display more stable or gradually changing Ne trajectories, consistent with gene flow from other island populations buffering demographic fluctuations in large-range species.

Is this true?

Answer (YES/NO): NO